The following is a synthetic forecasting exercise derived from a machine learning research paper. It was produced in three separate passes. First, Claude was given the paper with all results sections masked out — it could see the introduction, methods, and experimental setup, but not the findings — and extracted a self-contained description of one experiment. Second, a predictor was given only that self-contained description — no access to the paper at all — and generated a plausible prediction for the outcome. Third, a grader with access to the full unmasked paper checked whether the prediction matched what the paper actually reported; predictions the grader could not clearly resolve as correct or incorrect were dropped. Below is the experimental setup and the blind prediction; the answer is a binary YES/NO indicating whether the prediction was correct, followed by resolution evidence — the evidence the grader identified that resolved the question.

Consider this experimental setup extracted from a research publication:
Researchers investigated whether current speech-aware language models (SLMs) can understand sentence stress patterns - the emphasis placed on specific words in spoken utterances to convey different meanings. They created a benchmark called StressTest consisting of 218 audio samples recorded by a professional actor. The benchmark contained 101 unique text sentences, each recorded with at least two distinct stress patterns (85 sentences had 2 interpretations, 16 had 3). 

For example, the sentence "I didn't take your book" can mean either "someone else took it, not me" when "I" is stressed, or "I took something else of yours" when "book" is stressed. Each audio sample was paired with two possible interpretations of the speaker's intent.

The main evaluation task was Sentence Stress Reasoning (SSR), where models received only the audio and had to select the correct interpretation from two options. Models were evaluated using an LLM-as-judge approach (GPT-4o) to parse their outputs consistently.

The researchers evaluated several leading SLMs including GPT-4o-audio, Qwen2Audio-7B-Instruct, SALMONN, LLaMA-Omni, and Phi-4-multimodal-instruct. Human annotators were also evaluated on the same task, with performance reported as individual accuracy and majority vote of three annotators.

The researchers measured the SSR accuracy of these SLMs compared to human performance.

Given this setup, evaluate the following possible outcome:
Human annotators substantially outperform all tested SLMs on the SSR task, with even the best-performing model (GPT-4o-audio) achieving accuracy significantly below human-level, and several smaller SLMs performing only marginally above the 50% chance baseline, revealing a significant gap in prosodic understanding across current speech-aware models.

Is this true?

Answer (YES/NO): YES